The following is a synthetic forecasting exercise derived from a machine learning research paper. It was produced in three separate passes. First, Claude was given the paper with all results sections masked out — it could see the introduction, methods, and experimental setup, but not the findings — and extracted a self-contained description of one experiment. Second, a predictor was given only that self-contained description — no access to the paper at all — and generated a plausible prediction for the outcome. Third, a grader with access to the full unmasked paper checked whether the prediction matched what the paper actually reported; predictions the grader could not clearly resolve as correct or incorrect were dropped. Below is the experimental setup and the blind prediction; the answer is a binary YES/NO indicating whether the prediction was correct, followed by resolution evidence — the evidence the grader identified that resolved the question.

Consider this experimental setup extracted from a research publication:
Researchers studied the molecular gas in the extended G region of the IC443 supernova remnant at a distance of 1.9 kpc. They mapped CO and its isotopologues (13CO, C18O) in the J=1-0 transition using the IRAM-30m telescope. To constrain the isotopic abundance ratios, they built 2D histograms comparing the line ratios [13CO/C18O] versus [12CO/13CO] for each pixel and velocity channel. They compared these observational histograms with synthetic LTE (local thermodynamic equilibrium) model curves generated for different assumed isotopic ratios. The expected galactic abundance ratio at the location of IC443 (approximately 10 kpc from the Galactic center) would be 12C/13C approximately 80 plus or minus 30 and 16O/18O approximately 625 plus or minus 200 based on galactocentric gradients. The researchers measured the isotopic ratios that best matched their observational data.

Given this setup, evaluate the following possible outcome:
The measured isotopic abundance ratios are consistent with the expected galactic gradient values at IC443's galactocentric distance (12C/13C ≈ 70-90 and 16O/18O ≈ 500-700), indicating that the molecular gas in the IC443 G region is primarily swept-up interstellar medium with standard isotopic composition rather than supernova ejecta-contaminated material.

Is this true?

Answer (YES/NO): NO